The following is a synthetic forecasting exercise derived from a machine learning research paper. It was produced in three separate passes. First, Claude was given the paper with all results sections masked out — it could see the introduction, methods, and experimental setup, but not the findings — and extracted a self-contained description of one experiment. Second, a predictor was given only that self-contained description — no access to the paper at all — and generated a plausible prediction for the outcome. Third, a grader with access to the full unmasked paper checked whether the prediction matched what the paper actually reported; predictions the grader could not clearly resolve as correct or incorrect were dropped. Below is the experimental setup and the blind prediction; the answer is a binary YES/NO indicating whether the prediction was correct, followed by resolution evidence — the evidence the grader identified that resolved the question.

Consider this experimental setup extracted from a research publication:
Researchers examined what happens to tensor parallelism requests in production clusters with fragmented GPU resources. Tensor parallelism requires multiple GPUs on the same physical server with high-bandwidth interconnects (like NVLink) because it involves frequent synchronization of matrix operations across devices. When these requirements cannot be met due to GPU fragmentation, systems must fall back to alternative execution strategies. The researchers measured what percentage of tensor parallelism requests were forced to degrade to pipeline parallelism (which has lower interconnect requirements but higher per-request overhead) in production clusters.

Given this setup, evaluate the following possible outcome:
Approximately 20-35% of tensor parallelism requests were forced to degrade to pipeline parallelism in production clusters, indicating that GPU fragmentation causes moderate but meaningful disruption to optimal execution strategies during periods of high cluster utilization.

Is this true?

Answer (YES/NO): NO